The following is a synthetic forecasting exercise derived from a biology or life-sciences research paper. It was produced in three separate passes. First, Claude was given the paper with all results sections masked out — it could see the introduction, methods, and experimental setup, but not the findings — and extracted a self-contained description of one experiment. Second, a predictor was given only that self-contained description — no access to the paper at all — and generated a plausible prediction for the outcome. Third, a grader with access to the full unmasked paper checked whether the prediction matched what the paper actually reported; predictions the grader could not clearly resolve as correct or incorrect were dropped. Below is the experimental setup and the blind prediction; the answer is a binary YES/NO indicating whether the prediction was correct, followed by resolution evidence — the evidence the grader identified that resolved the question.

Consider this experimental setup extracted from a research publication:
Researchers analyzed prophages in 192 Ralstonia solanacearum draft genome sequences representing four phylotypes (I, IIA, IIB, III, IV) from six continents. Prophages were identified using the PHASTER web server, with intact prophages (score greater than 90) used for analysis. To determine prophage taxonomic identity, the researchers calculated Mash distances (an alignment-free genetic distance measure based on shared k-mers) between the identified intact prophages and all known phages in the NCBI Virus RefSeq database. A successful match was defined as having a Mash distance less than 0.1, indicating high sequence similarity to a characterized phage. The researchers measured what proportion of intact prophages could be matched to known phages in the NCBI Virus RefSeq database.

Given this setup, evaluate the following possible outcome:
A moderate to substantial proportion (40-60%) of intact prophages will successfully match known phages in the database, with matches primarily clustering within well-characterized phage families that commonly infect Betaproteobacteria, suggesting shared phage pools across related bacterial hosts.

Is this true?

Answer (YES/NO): YES